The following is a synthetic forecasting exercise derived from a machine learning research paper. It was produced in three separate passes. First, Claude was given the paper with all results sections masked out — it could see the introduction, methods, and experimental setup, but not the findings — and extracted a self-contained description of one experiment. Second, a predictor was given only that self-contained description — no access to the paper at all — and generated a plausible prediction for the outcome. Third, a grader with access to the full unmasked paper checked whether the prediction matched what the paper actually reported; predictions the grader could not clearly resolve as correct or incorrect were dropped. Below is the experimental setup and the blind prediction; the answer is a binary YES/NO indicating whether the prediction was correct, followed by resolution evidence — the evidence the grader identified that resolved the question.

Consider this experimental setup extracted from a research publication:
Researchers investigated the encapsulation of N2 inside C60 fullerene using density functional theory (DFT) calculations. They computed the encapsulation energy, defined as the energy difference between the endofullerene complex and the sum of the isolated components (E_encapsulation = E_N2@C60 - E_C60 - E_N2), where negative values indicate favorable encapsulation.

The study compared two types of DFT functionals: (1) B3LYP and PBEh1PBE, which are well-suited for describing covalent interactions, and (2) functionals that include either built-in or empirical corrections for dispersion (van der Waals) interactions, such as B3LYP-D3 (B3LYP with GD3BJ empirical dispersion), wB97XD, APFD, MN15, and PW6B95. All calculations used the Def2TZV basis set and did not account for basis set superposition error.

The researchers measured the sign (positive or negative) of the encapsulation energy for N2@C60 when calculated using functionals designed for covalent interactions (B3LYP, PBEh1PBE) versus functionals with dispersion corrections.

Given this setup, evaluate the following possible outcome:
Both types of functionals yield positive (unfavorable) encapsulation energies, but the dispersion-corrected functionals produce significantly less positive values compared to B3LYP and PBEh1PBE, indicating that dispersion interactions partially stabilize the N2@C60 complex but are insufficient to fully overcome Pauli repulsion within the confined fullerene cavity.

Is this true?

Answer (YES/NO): NO